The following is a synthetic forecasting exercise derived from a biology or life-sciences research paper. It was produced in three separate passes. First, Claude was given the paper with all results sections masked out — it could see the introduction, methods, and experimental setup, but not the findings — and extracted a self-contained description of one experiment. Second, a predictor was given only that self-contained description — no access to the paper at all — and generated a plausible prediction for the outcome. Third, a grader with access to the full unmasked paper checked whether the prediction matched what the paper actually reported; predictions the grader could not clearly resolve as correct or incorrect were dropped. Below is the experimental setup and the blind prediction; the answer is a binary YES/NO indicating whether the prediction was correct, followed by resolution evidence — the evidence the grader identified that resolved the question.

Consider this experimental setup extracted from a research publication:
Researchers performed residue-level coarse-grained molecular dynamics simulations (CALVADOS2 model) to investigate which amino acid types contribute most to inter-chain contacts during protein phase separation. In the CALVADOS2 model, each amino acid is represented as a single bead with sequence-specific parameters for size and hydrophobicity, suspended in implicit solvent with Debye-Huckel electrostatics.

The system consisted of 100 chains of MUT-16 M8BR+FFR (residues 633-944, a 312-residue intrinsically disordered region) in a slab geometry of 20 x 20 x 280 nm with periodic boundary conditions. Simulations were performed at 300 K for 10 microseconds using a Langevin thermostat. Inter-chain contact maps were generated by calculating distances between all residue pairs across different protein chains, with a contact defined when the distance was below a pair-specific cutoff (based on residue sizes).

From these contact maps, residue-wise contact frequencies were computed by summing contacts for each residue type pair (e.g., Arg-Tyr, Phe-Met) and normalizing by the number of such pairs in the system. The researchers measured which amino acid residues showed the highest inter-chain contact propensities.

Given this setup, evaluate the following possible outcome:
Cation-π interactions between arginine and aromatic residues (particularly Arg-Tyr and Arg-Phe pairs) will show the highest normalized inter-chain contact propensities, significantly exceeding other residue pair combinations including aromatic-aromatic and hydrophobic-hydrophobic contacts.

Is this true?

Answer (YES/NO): NO